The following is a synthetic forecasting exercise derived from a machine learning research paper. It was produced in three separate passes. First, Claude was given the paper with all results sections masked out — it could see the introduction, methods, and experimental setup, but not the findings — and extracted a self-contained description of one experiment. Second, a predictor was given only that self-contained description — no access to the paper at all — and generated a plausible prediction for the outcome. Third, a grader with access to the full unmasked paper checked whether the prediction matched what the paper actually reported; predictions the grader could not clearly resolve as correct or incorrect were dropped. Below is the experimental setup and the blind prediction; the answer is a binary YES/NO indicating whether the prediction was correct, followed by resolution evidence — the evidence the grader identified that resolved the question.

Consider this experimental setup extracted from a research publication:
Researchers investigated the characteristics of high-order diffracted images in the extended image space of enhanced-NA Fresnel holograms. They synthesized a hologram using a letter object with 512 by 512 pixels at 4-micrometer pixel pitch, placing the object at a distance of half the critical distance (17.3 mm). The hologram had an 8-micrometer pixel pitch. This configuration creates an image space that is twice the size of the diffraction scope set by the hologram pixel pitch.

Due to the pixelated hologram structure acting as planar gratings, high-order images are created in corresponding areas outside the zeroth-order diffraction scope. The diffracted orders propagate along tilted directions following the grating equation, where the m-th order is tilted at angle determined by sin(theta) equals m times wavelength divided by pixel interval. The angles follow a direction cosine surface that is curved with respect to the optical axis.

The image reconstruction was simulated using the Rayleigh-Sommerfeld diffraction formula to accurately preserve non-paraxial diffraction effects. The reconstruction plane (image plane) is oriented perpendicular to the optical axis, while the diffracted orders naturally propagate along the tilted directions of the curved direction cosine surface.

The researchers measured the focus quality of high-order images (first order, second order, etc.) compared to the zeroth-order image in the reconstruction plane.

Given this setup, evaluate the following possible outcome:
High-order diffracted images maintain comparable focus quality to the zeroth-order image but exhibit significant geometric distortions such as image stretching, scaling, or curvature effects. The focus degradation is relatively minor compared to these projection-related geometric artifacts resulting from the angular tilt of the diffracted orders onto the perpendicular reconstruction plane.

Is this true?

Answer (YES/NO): NO